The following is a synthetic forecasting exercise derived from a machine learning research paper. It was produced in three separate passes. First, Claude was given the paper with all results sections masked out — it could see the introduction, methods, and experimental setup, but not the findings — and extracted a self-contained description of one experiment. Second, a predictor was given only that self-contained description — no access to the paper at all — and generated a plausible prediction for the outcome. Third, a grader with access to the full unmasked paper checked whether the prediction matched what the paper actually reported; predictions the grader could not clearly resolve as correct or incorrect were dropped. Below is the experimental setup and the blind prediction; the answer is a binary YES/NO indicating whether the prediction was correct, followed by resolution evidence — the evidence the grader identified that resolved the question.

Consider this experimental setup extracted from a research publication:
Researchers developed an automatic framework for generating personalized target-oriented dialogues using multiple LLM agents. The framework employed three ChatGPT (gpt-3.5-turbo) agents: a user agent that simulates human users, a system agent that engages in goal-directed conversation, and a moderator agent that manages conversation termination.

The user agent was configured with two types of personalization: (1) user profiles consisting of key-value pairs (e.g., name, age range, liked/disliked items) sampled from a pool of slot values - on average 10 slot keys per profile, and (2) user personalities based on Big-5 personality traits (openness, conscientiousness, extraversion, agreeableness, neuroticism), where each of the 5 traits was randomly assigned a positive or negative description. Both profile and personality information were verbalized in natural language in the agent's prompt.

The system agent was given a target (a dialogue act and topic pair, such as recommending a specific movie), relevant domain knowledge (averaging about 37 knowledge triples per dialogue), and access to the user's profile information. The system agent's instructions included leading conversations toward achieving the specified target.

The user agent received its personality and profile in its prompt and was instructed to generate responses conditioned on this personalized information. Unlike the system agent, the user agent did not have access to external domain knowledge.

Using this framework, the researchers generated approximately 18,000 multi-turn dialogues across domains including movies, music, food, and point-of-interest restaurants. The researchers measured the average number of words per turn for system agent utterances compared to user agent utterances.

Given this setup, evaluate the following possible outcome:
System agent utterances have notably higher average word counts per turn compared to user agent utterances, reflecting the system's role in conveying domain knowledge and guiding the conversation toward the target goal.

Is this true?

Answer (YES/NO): YES